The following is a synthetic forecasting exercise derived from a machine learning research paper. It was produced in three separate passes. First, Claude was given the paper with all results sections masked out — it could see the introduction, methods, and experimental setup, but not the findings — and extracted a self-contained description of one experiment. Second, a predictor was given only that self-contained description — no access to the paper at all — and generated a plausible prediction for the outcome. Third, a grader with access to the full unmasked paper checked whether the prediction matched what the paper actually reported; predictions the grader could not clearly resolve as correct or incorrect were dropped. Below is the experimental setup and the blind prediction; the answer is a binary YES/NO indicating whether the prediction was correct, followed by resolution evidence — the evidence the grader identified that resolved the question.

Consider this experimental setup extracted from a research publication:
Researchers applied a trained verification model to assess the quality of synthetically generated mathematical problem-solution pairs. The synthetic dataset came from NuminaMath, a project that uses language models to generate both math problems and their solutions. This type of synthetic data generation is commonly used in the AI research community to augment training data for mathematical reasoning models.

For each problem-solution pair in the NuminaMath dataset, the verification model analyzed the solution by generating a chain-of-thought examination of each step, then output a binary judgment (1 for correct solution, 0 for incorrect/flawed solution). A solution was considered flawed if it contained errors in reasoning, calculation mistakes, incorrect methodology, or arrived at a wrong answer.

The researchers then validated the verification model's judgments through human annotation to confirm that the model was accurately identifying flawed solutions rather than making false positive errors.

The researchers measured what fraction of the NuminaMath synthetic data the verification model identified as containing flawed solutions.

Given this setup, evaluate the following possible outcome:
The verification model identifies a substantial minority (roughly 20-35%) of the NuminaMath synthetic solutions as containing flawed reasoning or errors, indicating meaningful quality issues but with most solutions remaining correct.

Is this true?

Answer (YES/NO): NO